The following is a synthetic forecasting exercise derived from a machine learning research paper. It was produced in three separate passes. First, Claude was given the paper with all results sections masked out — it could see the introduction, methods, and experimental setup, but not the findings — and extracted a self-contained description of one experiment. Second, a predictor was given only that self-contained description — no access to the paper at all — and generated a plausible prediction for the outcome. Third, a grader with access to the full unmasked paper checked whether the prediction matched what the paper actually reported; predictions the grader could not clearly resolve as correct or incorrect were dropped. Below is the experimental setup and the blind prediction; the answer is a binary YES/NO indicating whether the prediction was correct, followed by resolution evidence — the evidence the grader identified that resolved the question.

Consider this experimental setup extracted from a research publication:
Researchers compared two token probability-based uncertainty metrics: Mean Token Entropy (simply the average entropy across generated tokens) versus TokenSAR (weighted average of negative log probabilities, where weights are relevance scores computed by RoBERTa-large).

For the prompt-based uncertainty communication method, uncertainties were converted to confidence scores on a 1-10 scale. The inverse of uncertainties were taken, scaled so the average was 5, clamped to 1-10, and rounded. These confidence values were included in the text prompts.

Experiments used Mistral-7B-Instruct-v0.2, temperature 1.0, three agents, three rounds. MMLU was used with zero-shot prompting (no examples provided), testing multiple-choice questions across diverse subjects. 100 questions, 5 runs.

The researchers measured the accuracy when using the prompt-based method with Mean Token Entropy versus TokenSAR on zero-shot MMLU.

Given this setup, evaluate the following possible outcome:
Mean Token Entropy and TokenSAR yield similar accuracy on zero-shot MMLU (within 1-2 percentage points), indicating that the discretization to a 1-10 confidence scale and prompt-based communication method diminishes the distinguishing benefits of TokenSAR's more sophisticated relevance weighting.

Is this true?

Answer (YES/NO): NO